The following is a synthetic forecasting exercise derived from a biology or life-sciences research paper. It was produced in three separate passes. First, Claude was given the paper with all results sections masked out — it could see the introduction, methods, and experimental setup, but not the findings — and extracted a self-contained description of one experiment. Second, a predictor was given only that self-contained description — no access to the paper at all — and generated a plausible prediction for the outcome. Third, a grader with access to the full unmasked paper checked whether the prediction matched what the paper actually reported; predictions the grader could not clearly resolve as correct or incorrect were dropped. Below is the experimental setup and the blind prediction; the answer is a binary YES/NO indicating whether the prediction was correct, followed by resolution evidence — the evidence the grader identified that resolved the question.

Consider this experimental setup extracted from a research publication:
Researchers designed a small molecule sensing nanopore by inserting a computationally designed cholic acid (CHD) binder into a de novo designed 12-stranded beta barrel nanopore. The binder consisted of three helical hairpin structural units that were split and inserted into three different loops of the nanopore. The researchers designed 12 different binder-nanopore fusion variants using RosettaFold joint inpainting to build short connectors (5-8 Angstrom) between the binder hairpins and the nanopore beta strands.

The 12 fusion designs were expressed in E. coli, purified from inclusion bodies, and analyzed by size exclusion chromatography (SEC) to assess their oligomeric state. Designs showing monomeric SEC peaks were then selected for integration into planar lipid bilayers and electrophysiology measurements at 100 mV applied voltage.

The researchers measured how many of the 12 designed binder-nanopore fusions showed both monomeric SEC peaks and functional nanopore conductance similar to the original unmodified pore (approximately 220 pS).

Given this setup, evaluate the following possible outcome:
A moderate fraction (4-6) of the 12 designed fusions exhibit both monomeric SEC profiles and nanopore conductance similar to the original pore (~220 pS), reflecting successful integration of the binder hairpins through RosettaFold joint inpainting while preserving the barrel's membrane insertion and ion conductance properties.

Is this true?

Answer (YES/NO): NO